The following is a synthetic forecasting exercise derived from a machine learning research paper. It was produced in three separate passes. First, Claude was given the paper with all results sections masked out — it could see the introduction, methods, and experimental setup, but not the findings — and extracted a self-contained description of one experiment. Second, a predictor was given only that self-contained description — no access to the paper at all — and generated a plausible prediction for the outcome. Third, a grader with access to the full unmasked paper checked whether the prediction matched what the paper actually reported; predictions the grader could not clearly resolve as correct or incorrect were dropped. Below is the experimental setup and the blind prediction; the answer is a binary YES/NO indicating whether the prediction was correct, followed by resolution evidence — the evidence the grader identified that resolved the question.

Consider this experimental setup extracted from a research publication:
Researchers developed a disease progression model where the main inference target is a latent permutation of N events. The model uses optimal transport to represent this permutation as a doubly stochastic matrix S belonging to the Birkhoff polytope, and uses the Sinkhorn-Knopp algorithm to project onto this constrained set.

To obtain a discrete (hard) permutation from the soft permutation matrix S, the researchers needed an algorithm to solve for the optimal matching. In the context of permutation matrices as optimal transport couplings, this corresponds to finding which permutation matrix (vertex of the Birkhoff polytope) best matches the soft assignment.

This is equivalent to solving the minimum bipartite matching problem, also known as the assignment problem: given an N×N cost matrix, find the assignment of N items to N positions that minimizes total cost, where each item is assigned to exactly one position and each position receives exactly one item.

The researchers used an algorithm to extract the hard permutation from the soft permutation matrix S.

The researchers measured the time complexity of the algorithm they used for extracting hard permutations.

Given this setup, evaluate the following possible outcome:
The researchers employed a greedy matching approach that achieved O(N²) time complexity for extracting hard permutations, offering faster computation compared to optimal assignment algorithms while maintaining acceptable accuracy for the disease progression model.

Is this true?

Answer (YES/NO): NO